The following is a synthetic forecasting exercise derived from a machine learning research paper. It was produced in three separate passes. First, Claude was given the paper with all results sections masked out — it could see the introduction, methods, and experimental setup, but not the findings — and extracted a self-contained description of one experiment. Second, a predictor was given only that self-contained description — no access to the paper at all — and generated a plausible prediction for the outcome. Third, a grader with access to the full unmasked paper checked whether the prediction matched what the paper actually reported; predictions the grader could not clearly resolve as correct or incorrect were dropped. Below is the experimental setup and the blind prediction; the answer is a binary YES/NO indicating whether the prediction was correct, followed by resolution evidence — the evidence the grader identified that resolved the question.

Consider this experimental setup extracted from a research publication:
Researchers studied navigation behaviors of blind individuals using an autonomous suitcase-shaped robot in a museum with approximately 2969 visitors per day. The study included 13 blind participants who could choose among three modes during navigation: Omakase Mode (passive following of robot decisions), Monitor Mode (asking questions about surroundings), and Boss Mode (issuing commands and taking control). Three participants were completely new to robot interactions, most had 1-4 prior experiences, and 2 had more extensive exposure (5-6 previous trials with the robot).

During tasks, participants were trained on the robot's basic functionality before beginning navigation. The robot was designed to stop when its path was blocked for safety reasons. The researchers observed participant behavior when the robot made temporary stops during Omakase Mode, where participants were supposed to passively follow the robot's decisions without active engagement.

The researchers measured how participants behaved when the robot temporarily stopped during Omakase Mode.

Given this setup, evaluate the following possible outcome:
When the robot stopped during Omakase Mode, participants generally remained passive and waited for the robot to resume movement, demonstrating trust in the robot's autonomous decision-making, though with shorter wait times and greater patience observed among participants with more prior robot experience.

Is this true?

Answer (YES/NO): NO